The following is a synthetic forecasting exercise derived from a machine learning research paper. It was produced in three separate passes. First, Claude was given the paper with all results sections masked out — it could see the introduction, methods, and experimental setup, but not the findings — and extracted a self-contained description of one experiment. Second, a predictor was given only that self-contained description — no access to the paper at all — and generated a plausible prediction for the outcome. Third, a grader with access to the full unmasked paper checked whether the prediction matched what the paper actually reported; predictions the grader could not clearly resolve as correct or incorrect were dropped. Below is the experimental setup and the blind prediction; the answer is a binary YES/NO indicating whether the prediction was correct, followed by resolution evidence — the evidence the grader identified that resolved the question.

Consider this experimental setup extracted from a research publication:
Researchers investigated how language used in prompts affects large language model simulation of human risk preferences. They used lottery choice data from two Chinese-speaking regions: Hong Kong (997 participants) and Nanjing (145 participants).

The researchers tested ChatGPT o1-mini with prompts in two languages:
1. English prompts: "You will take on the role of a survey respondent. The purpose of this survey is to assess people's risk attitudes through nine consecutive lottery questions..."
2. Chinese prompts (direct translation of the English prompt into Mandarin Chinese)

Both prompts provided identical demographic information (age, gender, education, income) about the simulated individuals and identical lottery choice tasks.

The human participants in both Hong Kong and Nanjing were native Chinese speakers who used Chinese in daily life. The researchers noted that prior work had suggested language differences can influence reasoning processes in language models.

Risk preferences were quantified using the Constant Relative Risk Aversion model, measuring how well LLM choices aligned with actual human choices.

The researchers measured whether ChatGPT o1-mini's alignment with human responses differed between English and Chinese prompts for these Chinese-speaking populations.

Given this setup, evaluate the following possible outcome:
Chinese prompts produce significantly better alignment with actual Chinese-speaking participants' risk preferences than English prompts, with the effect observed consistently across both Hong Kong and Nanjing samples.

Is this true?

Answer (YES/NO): NO